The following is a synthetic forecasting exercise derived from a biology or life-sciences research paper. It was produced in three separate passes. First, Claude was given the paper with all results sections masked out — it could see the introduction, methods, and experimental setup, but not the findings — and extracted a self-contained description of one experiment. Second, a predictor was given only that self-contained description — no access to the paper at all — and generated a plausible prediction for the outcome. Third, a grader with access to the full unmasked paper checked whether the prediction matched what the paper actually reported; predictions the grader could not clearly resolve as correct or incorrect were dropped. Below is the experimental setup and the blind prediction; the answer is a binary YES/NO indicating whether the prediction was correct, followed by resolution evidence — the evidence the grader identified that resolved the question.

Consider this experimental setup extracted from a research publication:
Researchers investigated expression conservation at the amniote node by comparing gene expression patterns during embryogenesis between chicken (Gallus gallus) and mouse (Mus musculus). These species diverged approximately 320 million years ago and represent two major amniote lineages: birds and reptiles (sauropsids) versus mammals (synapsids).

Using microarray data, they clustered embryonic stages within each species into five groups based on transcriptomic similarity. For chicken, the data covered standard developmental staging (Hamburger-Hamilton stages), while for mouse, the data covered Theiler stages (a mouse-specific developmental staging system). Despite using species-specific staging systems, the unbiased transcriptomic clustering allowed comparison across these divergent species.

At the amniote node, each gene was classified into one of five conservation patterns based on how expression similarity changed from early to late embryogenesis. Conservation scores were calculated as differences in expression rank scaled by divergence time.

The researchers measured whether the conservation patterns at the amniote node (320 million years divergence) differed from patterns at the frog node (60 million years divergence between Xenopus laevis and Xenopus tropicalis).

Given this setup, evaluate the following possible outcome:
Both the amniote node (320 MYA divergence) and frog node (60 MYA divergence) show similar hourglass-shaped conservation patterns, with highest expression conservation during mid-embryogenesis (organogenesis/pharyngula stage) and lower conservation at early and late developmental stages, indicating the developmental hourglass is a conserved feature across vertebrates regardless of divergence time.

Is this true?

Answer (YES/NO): NO